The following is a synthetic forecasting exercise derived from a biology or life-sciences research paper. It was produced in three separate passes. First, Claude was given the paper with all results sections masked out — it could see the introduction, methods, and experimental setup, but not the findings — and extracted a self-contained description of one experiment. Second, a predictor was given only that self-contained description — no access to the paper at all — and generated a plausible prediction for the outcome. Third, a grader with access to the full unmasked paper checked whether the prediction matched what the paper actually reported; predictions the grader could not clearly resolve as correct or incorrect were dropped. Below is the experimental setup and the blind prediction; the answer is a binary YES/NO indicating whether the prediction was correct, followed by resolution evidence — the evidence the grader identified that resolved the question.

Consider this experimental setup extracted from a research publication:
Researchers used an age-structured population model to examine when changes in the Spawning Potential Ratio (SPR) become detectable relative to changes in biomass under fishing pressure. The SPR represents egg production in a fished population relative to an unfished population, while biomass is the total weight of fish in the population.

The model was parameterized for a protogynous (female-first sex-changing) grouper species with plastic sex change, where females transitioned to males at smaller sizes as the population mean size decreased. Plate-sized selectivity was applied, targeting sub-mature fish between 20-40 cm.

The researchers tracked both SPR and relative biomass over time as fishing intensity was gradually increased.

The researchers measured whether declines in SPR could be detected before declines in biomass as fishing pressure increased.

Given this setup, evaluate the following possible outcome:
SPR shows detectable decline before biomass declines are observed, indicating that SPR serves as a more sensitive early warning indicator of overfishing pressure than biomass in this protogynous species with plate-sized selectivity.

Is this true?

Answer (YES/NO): YES